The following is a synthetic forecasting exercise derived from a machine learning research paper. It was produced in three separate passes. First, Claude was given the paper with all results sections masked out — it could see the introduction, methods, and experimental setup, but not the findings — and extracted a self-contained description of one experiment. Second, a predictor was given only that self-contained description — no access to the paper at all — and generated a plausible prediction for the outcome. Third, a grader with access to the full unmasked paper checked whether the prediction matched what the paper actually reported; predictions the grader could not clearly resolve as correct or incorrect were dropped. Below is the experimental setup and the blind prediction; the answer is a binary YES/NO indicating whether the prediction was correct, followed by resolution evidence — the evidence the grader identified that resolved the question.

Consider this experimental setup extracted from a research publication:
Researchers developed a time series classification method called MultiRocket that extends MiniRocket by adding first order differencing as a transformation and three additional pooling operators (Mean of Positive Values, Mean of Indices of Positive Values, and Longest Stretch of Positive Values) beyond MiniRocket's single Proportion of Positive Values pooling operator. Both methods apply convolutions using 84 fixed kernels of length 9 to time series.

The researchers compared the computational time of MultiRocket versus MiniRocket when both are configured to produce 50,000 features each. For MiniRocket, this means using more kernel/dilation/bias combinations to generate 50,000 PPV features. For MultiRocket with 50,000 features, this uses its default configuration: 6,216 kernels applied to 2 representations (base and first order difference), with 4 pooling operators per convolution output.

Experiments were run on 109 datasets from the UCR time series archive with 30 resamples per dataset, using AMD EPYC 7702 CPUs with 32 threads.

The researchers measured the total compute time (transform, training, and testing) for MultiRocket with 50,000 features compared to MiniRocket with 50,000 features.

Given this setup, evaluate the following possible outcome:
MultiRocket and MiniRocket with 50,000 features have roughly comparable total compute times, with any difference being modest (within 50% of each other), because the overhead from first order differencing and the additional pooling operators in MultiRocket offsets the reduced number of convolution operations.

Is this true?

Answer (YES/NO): YES